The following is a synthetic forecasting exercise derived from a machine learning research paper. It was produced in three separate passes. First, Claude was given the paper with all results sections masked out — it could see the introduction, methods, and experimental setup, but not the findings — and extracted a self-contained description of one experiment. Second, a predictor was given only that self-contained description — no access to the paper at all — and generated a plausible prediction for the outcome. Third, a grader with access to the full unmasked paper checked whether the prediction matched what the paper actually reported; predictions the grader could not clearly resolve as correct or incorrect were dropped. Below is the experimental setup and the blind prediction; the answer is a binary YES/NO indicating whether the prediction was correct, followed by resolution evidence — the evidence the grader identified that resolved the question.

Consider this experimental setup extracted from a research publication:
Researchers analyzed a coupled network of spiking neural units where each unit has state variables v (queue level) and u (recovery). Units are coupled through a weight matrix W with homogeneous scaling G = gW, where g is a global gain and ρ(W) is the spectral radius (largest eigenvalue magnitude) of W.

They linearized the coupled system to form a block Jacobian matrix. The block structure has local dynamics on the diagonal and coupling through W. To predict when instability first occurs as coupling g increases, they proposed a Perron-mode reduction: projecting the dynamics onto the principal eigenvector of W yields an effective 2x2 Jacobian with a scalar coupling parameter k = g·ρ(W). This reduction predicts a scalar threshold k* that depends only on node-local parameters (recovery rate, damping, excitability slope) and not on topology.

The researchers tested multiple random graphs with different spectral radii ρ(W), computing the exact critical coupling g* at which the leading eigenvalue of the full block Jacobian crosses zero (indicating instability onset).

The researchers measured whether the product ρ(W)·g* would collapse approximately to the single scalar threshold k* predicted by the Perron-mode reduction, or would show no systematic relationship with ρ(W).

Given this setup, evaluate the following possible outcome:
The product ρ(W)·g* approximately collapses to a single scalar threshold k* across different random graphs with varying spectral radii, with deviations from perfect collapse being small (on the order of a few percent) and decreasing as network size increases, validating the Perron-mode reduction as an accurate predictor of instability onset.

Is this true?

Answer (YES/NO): YES